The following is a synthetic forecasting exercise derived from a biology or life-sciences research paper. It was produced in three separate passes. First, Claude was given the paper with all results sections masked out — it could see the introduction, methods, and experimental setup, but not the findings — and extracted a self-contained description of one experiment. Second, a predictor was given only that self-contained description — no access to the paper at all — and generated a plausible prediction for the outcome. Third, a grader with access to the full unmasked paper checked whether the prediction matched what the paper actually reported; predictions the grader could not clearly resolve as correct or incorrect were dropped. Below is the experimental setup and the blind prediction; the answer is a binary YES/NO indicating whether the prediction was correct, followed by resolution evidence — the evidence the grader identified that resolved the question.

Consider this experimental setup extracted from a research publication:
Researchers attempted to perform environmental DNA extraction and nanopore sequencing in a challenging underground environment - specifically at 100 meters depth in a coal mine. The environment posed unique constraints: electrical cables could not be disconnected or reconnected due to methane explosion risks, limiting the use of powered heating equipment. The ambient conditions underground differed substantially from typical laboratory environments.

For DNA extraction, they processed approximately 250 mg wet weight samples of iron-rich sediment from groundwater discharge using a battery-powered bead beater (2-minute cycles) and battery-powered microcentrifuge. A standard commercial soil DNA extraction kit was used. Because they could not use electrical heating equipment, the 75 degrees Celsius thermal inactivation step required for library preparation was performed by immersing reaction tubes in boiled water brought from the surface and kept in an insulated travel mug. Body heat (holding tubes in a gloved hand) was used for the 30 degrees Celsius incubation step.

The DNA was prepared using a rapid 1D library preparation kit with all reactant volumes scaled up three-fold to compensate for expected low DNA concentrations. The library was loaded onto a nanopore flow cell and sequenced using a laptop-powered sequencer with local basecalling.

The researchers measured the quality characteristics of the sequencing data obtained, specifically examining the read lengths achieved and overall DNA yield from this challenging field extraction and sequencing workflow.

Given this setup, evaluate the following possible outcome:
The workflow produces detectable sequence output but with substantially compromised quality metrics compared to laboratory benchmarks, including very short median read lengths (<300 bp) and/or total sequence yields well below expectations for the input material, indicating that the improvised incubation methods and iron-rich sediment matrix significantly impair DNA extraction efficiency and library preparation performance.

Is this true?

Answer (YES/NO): YES